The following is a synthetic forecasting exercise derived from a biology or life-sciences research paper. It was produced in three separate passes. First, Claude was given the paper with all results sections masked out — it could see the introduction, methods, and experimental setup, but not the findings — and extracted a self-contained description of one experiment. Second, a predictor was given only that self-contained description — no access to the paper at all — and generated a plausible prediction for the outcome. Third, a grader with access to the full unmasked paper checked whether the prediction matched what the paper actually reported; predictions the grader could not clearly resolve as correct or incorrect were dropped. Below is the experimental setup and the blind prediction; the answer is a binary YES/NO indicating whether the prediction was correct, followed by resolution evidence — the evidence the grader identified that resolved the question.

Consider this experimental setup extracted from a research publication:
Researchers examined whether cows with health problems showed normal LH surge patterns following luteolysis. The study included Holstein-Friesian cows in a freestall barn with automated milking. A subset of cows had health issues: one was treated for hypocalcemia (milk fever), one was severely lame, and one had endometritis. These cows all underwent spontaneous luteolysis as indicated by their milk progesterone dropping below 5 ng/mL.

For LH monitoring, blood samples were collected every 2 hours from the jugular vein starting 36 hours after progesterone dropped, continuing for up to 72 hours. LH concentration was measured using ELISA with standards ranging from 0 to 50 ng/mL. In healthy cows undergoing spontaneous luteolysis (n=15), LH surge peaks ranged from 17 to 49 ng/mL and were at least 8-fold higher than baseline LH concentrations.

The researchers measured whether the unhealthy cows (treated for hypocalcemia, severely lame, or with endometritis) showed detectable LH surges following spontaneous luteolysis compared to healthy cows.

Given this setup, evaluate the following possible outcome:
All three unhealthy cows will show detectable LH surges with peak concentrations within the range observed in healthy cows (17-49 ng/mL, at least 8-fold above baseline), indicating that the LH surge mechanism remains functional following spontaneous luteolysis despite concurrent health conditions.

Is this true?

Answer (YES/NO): NO